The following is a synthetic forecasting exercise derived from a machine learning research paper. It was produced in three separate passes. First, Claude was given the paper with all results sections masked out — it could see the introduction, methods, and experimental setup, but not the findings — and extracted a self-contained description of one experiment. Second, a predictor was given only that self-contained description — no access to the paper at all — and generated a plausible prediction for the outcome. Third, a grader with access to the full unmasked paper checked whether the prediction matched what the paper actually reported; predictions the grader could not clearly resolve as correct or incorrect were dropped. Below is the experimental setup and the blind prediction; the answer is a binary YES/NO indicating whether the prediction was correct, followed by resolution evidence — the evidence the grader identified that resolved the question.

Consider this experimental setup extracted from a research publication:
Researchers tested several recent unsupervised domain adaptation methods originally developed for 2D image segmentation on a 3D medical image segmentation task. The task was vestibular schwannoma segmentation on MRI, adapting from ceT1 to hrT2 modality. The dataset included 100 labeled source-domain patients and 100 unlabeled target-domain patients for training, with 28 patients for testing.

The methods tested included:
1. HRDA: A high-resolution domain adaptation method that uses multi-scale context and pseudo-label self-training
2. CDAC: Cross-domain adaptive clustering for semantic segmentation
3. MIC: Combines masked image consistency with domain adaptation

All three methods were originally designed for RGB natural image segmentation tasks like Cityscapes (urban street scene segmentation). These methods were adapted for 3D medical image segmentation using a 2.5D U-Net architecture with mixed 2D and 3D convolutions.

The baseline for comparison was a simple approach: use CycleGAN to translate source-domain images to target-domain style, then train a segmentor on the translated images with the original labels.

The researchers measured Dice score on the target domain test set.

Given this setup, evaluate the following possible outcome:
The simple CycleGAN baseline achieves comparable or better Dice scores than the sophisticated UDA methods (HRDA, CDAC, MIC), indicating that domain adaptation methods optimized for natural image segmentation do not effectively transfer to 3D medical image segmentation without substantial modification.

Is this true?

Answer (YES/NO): YES